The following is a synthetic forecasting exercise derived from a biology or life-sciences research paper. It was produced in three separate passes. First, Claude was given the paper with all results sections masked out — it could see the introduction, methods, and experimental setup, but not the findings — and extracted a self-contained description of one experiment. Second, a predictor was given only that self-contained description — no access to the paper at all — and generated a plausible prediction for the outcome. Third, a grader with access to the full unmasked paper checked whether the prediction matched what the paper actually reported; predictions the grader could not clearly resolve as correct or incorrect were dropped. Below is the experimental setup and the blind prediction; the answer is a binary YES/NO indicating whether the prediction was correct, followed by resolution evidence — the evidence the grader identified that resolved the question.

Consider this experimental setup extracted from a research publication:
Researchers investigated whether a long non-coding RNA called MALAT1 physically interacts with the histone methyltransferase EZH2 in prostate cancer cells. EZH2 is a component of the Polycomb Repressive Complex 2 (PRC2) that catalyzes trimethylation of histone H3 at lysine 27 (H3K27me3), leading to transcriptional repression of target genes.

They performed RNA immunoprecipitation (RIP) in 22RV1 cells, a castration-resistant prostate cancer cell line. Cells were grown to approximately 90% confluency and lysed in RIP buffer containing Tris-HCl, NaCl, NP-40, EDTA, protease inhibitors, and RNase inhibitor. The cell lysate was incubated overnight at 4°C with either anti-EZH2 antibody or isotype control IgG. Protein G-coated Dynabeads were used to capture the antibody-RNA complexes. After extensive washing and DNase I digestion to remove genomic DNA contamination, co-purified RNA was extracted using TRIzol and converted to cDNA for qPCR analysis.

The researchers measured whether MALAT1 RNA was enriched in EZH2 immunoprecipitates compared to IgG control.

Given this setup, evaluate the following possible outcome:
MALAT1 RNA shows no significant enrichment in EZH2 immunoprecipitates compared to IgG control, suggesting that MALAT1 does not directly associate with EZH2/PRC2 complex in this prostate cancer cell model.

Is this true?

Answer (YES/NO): NO